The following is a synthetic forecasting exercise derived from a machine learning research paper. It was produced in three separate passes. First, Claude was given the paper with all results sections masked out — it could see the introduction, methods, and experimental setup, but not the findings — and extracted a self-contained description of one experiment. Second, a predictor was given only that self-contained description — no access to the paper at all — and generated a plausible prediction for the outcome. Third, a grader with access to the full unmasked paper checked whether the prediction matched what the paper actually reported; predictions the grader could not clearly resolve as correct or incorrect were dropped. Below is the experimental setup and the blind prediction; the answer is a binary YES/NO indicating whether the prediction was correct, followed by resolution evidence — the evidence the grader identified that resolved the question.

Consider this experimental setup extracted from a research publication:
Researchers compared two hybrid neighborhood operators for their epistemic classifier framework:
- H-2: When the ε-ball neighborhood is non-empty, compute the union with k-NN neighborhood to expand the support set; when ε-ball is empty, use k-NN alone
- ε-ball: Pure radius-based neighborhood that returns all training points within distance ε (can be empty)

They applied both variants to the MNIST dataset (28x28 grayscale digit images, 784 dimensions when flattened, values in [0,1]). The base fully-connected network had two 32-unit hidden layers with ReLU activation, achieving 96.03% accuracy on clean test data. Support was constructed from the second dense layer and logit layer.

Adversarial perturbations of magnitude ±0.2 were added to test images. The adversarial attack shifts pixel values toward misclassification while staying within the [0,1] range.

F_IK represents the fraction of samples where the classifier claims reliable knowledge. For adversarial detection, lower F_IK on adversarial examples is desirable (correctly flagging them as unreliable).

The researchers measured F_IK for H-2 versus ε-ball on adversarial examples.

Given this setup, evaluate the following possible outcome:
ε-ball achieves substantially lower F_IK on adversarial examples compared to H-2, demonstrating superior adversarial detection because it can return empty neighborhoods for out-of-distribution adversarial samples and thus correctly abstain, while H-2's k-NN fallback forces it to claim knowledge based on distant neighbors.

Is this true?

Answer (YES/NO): NO